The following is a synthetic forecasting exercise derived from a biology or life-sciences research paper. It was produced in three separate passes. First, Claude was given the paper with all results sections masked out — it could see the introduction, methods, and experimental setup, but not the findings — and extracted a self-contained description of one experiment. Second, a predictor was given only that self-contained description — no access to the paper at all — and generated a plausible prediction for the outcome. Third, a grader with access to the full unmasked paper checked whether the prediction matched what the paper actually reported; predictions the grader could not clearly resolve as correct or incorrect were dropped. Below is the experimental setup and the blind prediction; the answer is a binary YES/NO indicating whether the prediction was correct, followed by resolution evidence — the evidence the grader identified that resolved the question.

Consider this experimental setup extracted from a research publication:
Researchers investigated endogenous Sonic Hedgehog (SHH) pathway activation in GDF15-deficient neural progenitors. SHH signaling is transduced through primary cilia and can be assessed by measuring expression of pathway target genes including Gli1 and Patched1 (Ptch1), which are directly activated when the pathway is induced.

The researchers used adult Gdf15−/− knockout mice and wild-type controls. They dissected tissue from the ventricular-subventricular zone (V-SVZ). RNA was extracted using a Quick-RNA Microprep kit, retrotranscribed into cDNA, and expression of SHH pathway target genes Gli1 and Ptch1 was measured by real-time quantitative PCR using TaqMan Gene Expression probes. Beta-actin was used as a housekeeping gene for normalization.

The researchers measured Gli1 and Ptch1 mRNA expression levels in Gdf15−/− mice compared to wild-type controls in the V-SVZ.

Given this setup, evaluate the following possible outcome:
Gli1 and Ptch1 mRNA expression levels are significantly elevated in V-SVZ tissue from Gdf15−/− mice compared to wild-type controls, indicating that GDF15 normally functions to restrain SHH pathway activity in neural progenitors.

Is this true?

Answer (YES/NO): NO